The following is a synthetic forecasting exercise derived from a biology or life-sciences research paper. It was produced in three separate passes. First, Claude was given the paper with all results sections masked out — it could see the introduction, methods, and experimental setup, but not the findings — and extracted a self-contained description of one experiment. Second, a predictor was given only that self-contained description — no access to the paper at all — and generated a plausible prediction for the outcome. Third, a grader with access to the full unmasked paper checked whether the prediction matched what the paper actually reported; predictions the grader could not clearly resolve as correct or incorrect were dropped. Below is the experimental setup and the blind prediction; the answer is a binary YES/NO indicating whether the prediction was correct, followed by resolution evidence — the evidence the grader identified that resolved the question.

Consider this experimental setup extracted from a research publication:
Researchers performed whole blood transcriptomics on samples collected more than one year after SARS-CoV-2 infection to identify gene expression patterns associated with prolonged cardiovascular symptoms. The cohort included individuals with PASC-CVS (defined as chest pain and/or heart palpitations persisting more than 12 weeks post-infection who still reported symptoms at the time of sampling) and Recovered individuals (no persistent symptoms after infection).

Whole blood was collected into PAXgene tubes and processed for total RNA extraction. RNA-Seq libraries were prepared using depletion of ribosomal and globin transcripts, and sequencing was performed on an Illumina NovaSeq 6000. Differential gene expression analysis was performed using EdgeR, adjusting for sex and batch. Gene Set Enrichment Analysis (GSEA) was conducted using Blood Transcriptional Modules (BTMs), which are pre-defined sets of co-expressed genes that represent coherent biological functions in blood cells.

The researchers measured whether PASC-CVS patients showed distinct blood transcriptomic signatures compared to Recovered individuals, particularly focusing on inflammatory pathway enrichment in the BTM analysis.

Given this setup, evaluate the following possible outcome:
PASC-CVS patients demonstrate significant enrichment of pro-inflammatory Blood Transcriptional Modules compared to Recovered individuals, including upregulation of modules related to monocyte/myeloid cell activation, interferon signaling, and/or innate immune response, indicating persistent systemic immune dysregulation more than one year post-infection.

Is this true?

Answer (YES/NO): YES